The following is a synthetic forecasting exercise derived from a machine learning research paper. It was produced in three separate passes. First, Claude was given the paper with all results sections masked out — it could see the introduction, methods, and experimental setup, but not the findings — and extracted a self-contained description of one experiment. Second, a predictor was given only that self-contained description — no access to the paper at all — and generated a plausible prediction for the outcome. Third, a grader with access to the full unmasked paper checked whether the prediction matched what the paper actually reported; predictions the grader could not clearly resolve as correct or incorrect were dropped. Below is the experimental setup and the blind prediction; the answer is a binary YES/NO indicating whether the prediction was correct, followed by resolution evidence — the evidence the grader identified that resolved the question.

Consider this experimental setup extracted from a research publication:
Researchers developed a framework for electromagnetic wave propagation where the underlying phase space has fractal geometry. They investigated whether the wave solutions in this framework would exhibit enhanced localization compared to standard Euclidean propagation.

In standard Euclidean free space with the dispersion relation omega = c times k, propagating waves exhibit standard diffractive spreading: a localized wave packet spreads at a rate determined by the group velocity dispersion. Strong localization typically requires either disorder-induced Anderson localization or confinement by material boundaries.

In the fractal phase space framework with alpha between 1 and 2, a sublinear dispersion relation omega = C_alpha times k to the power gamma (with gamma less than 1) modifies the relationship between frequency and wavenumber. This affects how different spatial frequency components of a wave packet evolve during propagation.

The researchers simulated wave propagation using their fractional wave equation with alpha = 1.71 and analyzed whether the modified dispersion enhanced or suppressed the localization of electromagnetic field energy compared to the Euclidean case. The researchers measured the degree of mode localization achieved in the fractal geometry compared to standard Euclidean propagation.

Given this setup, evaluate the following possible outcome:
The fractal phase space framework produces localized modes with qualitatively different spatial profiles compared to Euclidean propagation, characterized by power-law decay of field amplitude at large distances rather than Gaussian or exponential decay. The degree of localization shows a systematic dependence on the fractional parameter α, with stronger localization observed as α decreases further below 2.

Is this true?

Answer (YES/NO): NO